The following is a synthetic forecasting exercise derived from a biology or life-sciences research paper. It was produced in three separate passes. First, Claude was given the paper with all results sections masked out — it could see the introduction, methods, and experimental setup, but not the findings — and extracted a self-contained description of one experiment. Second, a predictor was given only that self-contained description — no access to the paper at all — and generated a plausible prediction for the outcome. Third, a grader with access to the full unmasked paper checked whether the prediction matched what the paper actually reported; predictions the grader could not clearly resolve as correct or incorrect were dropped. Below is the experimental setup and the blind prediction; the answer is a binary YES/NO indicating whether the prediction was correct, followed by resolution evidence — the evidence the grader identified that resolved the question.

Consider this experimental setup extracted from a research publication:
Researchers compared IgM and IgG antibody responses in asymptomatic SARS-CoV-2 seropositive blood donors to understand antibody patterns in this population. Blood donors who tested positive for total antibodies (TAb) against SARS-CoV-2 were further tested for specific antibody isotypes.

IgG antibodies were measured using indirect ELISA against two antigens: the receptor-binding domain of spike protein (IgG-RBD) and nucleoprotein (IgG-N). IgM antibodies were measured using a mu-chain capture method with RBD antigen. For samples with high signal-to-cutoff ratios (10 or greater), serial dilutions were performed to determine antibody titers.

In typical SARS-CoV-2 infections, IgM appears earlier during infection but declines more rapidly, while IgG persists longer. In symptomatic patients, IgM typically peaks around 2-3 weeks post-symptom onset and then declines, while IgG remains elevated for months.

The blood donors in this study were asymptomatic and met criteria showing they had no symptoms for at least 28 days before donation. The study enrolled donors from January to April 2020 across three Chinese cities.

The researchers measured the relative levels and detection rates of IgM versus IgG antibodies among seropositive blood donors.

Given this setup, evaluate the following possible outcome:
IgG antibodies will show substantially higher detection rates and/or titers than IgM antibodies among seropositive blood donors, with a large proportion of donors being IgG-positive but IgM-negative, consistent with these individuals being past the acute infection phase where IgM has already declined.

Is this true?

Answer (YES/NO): YES